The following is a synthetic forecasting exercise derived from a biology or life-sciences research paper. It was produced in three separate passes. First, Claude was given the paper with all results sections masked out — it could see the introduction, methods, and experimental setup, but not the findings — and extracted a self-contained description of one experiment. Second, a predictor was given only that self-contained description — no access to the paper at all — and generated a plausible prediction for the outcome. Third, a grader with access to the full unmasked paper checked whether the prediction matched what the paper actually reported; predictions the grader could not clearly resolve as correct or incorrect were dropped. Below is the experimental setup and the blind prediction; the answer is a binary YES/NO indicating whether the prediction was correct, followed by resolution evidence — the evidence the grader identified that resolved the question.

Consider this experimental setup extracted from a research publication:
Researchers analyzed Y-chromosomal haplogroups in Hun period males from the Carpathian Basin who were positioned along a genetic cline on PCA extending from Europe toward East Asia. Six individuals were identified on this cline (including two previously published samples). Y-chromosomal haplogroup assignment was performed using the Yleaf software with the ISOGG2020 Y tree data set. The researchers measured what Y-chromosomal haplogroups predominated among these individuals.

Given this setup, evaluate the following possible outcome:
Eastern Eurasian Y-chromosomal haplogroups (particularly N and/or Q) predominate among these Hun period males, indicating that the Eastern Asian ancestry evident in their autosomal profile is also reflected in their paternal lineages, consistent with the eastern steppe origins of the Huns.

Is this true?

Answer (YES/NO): NO